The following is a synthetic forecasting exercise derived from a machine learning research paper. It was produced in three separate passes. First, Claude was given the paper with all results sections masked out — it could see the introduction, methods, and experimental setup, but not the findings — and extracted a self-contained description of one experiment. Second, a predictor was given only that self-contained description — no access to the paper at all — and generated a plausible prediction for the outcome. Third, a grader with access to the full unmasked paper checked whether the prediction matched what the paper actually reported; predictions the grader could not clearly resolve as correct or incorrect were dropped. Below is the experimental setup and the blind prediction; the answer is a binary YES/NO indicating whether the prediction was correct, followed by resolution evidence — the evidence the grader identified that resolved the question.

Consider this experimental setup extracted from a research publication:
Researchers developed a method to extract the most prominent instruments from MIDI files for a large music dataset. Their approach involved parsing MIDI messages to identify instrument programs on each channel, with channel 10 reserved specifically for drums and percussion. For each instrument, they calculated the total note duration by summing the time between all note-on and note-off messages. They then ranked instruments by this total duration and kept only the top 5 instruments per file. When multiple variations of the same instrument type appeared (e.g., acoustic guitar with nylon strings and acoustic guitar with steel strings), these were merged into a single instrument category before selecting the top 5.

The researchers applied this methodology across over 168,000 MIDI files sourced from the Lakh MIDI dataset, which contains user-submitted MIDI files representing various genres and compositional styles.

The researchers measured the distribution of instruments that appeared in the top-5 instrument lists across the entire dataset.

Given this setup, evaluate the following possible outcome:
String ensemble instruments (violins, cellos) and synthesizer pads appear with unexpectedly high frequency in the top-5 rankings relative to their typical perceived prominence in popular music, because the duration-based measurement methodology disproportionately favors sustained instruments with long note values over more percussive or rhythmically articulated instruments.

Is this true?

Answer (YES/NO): NO